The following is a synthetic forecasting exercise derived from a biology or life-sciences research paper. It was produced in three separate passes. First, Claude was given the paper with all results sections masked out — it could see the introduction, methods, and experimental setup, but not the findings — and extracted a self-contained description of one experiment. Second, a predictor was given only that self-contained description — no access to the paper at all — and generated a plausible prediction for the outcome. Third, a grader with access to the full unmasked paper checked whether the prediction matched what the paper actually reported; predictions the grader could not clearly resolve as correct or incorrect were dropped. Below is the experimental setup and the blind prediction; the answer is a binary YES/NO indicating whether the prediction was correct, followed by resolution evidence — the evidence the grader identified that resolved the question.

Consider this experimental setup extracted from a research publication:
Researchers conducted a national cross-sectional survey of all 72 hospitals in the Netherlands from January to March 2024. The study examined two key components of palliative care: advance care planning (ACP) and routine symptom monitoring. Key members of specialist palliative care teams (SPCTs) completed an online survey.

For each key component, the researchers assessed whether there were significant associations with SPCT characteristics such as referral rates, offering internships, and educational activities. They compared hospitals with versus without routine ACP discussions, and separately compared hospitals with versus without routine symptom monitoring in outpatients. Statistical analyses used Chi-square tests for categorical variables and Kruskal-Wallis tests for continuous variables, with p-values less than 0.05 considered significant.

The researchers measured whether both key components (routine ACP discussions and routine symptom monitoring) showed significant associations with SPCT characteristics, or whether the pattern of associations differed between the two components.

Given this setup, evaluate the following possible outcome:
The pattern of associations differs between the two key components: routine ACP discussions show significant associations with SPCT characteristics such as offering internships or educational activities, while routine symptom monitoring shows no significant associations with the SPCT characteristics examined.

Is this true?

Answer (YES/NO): NO